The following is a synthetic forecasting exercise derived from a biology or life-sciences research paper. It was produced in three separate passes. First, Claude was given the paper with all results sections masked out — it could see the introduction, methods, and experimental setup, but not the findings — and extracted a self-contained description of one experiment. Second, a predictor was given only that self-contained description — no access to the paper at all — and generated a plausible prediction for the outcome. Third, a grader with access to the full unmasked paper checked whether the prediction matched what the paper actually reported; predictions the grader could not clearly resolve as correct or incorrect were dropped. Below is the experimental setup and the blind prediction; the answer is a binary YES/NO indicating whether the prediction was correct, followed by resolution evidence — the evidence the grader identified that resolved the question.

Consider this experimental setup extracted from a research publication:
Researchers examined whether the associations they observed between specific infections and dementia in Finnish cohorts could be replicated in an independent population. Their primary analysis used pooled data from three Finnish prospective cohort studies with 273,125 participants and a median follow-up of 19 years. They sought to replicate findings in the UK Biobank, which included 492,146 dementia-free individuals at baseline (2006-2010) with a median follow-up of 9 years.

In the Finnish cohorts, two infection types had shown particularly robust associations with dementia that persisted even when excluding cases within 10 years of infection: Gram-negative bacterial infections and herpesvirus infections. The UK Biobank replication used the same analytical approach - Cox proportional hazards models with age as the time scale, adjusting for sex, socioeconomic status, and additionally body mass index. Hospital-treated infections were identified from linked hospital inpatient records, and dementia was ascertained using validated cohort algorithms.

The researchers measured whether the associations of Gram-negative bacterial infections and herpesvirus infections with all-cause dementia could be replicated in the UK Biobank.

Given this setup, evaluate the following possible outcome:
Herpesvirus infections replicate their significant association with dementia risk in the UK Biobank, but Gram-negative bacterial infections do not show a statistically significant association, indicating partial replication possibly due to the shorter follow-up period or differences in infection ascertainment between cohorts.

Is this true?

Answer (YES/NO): NO